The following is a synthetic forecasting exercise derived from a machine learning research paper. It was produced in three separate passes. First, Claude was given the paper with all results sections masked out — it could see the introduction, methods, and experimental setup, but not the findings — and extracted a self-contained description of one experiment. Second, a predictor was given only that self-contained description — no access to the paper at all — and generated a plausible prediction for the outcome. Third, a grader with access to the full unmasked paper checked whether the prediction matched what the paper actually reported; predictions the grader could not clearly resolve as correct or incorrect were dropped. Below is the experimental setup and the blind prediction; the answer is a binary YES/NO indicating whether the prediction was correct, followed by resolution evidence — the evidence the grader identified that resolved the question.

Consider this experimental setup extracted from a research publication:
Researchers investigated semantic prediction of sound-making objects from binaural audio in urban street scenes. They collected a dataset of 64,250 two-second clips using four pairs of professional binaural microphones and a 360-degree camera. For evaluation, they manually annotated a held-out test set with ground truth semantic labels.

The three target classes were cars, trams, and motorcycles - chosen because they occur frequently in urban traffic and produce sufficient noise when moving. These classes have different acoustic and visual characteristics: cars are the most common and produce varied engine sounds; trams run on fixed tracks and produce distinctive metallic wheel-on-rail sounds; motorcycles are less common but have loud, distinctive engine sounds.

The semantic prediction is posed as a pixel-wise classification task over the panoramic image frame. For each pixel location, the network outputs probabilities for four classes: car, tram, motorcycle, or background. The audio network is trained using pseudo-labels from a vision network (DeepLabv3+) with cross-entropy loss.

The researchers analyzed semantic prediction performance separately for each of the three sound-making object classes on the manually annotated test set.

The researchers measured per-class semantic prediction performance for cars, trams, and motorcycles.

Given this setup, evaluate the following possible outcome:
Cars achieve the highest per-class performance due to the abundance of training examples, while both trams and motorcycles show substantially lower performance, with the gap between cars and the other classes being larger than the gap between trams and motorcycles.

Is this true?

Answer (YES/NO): NO